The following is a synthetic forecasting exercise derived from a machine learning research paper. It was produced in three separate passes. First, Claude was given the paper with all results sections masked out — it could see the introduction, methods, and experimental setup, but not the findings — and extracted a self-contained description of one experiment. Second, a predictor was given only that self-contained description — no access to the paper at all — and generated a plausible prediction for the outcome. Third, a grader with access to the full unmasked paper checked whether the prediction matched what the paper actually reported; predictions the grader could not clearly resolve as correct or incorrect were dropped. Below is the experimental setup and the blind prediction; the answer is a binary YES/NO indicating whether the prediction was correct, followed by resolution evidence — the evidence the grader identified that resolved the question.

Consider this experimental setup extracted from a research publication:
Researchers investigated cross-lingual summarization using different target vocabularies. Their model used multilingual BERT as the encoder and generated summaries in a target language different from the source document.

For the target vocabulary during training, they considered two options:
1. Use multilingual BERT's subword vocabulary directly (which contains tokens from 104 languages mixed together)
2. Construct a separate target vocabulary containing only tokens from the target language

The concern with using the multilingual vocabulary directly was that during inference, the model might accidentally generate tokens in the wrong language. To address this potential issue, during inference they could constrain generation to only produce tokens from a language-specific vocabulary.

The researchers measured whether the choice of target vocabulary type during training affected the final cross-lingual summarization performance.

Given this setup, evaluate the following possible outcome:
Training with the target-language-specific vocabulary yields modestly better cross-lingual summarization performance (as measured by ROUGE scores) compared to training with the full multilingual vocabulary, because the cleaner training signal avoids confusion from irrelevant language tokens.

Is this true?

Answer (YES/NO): NO